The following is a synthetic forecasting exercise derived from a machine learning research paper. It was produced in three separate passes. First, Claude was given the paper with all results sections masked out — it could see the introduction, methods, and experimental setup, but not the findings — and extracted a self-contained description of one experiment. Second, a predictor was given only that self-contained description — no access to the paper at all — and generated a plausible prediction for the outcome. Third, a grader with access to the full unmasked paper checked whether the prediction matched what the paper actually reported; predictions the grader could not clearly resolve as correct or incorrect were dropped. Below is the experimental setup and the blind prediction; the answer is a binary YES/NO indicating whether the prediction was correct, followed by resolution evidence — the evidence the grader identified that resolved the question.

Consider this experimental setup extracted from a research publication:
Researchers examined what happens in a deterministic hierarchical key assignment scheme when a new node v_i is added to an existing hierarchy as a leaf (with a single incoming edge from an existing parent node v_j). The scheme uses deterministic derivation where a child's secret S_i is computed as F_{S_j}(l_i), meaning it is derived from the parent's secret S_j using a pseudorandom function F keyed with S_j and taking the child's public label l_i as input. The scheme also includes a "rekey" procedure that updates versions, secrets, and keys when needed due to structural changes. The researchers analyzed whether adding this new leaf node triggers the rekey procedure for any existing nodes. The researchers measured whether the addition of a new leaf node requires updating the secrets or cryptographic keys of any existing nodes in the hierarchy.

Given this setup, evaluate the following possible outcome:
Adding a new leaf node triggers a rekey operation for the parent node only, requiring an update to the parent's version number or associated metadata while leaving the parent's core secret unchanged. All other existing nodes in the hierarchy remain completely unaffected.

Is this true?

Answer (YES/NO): NO